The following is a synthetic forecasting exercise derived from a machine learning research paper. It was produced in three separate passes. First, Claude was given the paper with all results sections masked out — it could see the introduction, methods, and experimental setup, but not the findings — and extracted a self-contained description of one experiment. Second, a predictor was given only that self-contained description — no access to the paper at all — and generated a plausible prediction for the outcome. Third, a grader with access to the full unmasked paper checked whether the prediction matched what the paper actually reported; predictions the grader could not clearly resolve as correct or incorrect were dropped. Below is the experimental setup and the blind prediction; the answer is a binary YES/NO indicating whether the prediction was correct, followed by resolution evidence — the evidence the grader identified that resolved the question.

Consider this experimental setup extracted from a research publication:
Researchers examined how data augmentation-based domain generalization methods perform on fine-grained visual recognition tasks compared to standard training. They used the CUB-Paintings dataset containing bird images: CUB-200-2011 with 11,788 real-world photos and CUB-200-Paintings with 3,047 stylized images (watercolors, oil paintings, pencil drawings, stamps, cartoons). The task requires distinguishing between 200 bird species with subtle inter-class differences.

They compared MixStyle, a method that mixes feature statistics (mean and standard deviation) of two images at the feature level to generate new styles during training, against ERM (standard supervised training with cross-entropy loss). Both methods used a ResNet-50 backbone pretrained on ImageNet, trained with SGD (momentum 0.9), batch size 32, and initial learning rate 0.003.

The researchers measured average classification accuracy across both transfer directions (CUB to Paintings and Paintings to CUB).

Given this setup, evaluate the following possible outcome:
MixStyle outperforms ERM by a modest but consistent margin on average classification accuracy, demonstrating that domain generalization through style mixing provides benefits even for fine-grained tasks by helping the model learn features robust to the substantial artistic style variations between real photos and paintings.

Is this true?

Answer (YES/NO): NO